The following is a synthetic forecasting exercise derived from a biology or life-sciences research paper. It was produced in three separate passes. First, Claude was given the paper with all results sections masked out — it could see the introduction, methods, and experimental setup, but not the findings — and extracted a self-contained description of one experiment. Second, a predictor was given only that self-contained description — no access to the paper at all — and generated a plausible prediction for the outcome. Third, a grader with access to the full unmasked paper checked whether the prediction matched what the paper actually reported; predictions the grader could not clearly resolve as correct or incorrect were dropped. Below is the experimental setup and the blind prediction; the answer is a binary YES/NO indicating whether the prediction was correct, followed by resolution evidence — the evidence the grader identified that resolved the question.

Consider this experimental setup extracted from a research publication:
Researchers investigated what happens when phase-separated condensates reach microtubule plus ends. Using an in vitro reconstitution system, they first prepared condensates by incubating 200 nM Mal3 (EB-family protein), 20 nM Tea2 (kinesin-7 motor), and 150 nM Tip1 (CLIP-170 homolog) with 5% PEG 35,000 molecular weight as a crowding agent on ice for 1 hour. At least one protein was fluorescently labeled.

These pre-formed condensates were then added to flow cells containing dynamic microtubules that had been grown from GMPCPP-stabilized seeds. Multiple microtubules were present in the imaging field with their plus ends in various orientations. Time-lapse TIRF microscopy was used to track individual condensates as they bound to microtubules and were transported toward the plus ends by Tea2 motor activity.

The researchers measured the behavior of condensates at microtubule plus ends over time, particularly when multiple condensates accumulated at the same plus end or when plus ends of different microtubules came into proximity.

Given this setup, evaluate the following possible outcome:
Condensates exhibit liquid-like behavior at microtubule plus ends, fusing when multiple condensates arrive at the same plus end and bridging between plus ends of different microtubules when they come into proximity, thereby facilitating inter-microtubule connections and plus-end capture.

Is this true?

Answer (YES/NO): NO